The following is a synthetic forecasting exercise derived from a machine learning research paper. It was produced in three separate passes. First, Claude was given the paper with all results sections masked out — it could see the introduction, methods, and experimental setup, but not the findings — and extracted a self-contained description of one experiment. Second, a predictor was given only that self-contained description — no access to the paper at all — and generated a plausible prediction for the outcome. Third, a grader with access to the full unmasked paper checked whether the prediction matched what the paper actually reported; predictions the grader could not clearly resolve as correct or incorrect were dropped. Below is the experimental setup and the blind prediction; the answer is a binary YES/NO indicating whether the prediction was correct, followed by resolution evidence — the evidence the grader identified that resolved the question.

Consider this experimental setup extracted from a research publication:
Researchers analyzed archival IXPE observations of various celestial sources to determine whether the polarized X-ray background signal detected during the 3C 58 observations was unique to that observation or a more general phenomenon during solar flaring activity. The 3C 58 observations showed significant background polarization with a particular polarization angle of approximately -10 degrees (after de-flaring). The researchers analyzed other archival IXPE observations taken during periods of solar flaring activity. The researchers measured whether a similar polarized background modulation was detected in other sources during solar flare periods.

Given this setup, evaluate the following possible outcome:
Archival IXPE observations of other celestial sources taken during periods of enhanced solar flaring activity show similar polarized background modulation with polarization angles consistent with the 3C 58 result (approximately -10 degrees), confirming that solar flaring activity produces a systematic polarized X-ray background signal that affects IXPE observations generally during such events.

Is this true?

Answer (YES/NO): YES